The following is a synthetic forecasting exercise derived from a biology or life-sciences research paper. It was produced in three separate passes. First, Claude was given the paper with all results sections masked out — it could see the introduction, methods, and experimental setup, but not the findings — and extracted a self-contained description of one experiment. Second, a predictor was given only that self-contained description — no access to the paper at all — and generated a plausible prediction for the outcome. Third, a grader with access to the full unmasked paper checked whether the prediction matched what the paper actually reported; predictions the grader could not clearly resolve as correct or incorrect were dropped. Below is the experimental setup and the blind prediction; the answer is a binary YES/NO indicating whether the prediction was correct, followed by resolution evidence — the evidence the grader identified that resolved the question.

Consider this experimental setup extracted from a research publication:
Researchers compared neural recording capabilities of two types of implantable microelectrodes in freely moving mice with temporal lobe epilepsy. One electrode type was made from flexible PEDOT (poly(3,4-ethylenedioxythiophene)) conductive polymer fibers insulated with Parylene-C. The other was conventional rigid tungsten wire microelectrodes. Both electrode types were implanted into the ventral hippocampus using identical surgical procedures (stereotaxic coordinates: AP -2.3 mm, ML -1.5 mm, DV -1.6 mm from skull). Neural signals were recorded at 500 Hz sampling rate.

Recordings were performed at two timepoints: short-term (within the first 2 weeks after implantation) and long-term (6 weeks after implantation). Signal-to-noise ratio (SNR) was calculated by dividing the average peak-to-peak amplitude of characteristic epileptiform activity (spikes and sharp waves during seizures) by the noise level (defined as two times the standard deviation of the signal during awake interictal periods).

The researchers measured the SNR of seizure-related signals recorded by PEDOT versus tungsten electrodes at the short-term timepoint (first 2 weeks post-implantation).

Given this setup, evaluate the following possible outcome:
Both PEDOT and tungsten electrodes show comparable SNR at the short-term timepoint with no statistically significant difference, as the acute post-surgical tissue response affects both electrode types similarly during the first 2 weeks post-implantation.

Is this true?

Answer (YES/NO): NO